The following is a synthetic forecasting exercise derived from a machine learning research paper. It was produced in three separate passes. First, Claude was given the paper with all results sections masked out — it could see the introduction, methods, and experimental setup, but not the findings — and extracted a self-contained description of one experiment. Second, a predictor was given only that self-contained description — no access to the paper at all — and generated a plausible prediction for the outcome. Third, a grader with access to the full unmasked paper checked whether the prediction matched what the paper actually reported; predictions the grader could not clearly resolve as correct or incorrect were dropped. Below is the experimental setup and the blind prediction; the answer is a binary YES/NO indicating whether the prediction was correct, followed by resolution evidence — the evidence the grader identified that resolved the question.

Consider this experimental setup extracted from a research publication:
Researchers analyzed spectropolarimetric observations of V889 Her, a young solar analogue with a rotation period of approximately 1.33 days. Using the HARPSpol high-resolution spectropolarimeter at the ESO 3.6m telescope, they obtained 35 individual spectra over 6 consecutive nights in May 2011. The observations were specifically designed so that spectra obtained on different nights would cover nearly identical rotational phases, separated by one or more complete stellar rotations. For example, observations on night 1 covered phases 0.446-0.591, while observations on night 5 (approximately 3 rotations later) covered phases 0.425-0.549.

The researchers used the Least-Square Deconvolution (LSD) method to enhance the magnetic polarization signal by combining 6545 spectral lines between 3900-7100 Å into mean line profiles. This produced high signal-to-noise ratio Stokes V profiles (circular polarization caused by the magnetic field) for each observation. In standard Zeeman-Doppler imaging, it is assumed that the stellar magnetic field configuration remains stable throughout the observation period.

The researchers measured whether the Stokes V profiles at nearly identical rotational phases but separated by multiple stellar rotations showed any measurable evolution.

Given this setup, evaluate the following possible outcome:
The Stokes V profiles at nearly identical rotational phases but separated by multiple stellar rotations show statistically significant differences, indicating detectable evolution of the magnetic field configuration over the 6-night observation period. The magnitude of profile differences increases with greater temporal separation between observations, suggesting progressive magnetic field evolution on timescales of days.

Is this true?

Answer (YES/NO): NO